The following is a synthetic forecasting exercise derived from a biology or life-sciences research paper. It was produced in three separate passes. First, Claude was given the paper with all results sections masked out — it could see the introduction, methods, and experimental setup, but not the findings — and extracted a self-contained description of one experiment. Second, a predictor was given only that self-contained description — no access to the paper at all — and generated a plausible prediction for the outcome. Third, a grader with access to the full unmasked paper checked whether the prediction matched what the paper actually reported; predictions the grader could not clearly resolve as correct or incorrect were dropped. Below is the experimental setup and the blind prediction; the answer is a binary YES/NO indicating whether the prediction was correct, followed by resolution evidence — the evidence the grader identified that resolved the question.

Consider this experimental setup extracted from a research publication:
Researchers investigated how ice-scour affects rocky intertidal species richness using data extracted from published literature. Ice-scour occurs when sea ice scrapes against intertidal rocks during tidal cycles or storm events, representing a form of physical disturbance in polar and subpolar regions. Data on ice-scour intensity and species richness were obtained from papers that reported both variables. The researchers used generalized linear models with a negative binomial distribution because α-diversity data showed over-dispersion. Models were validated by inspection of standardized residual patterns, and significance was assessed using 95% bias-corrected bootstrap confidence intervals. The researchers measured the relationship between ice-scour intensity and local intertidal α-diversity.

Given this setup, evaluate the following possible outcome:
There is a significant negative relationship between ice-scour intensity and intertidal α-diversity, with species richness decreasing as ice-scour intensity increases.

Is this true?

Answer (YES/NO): YES